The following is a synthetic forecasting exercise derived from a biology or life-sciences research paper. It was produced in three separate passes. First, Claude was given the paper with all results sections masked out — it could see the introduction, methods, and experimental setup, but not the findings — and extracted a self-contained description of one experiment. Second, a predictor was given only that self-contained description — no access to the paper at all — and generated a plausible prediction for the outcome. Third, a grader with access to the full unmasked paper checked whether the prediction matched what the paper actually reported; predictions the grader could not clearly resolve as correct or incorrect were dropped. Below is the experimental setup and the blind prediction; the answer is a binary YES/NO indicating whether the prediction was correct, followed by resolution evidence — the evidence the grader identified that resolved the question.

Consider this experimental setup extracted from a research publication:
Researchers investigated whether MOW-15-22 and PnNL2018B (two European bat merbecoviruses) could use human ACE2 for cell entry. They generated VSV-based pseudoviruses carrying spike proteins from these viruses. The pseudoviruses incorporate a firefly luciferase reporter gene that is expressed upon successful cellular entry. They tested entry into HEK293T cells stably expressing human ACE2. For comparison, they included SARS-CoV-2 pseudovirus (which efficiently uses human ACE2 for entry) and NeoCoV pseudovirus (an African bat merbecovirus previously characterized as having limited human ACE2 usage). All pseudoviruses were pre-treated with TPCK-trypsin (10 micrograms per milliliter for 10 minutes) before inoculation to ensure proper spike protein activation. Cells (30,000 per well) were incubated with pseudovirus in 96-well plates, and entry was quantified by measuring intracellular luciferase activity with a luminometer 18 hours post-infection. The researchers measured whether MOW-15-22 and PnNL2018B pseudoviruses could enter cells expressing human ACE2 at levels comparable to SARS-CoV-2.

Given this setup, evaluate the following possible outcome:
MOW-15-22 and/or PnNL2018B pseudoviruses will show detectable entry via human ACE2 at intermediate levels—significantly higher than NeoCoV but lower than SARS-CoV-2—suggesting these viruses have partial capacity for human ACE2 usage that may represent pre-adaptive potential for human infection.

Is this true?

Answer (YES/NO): NO